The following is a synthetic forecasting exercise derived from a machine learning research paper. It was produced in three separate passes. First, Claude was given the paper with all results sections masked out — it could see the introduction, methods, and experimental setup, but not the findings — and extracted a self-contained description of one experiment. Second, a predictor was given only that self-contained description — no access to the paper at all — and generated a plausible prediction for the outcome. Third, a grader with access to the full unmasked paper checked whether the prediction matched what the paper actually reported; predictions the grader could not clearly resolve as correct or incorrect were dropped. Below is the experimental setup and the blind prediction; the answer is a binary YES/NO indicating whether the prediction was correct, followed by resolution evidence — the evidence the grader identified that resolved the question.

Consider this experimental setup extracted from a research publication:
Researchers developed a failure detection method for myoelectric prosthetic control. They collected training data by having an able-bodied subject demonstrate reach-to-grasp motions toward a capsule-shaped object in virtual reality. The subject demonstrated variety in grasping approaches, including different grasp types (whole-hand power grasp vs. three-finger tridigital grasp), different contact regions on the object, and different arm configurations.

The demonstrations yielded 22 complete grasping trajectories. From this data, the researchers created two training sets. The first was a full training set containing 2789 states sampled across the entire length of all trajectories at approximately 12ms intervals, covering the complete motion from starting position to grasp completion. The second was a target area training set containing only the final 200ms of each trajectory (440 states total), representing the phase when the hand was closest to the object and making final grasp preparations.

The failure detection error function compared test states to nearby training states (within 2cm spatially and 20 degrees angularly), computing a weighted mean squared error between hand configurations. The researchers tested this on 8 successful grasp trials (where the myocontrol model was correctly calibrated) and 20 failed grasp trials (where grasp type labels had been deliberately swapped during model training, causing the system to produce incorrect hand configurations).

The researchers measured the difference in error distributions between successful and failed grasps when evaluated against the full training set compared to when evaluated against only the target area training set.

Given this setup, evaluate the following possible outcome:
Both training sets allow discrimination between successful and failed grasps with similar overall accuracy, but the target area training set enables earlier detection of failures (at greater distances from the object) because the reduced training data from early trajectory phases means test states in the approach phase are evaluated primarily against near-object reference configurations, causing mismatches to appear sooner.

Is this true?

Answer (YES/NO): NO